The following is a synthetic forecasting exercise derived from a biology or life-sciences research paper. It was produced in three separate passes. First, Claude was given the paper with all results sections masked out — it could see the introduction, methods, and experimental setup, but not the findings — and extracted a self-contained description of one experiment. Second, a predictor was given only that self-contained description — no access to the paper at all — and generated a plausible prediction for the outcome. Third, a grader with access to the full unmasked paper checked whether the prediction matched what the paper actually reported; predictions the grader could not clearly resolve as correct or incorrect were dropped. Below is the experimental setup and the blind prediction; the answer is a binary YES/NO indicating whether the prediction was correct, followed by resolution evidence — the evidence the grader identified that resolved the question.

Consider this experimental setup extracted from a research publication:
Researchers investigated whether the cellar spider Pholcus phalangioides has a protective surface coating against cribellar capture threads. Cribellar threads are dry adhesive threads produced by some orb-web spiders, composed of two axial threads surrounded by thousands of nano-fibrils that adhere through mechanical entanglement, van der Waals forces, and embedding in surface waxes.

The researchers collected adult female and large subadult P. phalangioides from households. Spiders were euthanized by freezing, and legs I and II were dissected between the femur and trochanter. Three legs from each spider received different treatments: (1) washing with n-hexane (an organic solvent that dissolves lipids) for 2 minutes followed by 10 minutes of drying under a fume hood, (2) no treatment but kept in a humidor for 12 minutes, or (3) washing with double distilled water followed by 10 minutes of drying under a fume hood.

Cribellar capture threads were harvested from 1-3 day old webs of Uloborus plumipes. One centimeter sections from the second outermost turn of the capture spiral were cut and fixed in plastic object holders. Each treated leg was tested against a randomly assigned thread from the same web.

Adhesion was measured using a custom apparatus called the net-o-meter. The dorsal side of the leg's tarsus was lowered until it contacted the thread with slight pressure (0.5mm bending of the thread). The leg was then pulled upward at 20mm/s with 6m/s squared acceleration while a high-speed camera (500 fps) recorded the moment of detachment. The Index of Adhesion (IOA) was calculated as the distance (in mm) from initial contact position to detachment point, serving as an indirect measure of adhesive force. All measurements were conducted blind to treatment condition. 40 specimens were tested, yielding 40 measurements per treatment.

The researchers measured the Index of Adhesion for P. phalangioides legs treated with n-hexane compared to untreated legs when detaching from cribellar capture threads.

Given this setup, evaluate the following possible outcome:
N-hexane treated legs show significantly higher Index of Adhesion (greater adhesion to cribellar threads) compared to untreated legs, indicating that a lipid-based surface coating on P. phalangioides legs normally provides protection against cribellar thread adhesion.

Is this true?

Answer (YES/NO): YES